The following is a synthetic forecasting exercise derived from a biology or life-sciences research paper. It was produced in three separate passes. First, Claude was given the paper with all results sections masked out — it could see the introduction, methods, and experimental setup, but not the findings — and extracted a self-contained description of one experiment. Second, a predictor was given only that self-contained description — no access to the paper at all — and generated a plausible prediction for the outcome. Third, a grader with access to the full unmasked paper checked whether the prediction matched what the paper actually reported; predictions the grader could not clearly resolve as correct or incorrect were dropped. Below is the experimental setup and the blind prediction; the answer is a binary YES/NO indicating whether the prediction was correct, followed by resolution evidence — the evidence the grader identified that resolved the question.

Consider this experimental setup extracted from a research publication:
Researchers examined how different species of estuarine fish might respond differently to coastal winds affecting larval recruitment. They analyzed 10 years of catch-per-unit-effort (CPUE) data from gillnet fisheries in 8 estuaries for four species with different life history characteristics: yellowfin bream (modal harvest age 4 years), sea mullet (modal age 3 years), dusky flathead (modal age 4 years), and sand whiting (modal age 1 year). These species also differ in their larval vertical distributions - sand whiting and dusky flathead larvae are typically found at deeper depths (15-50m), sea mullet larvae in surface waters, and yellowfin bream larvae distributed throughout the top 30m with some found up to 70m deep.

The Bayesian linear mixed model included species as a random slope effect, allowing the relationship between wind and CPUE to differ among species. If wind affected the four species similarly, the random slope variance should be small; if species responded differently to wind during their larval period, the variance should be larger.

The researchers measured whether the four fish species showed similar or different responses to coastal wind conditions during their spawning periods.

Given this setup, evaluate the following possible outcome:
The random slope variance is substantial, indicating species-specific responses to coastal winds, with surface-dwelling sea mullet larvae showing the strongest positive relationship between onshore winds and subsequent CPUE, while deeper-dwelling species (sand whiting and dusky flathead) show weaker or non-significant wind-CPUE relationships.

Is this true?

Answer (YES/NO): NO